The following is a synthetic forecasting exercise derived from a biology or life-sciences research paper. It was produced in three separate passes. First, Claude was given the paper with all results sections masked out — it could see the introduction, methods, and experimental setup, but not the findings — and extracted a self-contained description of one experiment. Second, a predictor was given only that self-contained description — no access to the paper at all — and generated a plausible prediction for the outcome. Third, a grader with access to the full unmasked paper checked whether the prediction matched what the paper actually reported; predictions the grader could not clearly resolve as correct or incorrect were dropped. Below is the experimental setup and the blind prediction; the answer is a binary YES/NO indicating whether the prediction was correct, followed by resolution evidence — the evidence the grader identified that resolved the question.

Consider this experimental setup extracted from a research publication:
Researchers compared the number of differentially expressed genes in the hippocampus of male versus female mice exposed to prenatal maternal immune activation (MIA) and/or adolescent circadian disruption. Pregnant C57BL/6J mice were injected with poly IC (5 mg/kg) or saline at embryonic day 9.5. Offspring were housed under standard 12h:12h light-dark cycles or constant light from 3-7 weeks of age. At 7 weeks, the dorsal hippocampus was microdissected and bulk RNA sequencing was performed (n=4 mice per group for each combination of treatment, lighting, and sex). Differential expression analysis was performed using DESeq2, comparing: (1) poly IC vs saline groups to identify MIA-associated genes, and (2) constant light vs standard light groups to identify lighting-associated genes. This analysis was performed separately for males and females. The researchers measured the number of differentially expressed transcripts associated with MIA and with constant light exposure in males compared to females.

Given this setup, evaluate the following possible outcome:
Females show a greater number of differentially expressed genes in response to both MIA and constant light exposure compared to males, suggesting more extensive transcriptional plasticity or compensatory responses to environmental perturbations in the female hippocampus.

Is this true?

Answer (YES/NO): NO